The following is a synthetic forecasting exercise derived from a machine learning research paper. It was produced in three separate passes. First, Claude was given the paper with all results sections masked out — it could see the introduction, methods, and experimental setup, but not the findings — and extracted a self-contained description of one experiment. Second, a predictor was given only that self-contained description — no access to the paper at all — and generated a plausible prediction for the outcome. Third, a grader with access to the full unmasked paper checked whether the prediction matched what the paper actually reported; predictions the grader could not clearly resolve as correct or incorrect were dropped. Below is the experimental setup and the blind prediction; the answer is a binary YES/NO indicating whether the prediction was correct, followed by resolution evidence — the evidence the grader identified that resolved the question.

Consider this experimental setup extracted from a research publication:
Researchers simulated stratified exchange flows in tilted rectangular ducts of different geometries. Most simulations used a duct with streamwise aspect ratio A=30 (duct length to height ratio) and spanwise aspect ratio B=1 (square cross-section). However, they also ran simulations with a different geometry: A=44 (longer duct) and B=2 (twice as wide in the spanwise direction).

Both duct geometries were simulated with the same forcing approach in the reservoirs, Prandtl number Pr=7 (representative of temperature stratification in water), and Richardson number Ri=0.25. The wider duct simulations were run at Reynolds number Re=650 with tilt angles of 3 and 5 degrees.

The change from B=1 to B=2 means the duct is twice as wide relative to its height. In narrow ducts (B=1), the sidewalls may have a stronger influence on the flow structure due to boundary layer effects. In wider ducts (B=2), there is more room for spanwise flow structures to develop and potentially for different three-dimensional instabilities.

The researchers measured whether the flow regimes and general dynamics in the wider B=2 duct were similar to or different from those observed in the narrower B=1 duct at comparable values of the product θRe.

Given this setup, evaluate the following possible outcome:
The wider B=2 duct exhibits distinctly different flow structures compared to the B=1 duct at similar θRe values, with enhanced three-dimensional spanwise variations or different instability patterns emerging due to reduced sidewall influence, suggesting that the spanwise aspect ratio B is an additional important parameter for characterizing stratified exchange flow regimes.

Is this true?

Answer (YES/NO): NO